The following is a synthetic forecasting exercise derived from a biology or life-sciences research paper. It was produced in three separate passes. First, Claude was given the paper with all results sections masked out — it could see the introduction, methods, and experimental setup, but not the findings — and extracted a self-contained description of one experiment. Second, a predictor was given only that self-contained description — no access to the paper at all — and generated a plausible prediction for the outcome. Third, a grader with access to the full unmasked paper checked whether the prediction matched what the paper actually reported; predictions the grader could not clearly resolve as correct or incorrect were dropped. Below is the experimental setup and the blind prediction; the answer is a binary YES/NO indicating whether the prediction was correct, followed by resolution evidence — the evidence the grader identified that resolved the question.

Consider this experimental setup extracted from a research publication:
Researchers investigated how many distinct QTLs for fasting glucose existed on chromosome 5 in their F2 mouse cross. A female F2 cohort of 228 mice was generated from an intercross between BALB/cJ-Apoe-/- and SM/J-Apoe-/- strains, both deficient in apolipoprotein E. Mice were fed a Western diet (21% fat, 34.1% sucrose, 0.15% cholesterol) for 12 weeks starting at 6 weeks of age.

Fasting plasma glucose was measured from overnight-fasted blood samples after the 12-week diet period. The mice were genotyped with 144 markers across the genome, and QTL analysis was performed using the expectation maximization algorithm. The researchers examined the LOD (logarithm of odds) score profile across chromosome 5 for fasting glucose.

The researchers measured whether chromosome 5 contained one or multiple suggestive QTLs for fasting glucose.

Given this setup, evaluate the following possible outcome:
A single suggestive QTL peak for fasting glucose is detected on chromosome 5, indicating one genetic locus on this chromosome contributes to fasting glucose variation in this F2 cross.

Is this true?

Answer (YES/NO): NO